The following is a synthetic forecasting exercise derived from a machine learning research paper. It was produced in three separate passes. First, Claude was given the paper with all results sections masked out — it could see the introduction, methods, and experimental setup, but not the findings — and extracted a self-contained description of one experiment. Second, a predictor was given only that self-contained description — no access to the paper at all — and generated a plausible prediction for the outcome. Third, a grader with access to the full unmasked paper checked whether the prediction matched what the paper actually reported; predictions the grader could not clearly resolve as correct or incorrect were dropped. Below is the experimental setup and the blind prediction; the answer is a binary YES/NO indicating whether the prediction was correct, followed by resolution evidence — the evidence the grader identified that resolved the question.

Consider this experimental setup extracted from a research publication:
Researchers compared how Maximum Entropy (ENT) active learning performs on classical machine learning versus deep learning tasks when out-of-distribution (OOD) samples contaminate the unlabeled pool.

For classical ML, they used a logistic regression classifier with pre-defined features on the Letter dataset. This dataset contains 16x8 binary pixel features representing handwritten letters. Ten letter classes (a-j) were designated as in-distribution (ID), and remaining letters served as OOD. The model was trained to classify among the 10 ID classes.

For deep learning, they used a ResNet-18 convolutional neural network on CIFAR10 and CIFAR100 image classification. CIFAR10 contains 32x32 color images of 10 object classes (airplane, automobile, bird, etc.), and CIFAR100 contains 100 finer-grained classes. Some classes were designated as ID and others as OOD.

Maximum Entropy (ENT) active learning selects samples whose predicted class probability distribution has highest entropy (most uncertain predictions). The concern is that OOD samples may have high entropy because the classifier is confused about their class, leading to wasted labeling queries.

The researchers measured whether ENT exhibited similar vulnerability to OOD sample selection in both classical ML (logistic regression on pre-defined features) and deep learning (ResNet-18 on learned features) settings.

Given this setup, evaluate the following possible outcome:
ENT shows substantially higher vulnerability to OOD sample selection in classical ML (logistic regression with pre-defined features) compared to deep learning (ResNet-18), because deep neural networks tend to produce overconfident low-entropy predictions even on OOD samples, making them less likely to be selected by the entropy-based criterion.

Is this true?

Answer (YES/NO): NO